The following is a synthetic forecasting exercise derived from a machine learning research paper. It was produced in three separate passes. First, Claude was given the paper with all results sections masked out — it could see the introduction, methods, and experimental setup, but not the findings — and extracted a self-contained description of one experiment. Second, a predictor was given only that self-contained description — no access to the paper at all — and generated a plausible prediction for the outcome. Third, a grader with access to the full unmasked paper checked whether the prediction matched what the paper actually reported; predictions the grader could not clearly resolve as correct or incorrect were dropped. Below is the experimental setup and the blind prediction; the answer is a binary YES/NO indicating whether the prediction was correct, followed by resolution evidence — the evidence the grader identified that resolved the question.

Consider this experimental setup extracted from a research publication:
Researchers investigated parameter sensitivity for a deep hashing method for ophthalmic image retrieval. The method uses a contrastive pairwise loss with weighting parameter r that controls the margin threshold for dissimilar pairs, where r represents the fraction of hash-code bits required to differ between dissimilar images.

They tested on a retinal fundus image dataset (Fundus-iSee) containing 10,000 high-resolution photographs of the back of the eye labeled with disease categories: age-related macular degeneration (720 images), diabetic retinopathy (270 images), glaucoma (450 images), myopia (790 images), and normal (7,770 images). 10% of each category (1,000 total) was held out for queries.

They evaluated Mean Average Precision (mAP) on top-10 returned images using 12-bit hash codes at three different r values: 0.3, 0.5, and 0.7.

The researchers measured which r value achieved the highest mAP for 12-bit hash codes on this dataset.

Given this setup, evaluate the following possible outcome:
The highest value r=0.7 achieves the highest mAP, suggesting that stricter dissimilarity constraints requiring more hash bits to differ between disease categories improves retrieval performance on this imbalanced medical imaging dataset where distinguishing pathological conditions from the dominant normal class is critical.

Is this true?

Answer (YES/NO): NO